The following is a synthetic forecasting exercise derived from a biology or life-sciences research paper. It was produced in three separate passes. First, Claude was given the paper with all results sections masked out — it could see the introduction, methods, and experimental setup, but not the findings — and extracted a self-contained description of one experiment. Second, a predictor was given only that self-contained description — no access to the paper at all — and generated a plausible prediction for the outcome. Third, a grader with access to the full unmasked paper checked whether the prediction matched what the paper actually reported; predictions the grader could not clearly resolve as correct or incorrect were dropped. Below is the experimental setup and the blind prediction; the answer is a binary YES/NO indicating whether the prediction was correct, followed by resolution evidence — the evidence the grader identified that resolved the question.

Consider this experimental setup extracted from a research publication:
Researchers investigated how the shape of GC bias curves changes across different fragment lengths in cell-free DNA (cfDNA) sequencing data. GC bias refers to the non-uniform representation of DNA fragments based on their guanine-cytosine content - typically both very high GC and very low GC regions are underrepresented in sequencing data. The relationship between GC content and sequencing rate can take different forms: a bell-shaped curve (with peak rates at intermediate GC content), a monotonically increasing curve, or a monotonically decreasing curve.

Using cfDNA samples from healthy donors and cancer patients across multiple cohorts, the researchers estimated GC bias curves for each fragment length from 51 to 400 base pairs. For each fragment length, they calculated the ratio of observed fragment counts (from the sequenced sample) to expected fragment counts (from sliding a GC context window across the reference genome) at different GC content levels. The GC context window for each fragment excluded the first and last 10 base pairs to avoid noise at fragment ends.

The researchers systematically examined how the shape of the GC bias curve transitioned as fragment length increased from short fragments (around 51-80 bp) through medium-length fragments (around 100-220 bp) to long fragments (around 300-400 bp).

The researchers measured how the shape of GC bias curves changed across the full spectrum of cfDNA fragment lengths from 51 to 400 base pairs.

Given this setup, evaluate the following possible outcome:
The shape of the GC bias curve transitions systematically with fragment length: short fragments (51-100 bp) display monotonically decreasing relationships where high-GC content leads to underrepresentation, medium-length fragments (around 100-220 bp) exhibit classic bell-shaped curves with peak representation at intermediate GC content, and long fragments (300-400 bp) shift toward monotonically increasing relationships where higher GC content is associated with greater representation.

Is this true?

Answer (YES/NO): NO